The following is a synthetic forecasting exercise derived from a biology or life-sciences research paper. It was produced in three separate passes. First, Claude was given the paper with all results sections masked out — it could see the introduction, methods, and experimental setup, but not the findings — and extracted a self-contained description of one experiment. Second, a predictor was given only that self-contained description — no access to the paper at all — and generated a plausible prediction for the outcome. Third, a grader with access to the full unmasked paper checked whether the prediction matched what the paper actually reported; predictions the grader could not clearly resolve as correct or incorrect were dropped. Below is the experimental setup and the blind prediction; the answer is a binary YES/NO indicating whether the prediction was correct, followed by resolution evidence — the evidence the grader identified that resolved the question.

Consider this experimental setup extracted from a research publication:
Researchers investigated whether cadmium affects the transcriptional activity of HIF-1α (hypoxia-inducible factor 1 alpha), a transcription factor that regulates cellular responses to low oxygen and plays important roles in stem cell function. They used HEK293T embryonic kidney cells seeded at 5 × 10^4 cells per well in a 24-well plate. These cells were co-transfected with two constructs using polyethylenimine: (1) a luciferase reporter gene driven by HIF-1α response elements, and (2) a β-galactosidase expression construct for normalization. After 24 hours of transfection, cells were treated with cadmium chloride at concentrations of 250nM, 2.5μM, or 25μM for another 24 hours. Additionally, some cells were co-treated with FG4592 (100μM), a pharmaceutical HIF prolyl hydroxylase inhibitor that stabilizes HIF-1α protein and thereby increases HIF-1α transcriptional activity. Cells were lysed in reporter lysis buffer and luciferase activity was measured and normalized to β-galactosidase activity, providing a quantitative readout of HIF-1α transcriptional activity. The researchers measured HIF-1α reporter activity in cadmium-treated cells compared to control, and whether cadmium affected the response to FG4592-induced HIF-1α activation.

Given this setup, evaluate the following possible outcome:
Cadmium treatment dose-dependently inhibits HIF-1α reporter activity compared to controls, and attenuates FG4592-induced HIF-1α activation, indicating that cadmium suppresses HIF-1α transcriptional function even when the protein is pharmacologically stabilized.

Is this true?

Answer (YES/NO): YES